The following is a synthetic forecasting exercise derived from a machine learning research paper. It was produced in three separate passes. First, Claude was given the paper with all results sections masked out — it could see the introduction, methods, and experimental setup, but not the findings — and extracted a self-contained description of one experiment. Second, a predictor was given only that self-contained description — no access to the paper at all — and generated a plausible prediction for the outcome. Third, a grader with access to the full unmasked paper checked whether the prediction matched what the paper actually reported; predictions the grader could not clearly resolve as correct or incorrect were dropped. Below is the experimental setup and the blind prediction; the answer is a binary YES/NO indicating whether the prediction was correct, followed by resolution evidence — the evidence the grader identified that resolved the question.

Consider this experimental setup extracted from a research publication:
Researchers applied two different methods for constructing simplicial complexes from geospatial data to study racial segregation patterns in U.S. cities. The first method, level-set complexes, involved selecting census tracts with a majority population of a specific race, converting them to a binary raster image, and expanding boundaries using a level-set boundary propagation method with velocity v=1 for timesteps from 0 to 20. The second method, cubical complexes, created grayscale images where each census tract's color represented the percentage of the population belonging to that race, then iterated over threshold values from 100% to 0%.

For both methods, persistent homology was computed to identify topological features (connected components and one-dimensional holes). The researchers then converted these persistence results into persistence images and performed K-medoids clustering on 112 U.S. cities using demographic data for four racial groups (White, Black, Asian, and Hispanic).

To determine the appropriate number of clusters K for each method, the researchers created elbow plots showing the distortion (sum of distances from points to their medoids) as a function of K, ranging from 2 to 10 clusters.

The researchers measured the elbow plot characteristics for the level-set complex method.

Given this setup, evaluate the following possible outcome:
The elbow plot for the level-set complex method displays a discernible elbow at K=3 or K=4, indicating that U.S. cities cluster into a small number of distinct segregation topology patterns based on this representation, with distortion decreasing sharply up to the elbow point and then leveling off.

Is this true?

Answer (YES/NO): YES